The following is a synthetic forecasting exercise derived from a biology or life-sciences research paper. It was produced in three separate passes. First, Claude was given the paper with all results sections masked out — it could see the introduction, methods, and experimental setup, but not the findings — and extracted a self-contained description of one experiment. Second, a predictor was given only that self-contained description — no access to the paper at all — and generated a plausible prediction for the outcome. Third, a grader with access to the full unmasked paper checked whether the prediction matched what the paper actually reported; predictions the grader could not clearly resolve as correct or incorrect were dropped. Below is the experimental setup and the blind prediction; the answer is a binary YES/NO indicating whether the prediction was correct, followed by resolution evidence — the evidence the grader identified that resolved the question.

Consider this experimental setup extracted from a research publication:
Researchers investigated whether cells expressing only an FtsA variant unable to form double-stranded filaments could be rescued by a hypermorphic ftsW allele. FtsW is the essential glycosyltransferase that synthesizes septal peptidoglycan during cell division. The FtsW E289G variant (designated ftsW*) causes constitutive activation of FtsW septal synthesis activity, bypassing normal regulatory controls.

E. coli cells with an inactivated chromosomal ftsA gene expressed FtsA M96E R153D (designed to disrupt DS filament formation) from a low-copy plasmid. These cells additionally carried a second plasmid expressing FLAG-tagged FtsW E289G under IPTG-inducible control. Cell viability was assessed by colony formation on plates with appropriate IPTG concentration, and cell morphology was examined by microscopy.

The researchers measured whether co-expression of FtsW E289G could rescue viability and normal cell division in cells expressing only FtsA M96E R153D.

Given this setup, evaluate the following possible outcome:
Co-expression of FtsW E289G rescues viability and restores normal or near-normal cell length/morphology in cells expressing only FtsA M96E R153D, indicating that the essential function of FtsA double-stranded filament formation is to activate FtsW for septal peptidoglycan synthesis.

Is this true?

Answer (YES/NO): NO